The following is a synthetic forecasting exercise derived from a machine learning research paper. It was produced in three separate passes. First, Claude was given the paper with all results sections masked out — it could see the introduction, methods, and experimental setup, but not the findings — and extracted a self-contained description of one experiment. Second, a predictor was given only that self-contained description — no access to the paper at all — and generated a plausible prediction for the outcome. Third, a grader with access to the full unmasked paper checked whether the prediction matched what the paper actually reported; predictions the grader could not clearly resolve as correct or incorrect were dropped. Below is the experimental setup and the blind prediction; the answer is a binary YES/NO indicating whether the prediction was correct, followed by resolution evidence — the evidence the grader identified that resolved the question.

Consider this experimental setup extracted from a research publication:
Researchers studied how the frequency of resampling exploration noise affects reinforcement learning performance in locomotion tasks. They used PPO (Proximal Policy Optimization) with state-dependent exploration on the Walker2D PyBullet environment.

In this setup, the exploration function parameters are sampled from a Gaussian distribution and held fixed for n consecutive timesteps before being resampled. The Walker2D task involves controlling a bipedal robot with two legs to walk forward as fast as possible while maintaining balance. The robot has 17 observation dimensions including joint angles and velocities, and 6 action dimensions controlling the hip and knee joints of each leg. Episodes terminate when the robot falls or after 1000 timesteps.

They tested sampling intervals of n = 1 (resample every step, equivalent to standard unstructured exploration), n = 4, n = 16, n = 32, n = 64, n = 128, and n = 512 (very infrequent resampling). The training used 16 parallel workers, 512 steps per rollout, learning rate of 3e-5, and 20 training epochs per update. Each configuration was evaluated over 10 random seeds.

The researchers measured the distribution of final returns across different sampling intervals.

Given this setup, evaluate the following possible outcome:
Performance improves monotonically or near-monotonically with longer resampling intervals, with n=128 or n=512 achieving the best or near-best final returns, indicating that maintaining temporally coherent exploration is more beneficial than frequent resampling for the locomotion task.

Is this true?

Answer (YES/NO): NO